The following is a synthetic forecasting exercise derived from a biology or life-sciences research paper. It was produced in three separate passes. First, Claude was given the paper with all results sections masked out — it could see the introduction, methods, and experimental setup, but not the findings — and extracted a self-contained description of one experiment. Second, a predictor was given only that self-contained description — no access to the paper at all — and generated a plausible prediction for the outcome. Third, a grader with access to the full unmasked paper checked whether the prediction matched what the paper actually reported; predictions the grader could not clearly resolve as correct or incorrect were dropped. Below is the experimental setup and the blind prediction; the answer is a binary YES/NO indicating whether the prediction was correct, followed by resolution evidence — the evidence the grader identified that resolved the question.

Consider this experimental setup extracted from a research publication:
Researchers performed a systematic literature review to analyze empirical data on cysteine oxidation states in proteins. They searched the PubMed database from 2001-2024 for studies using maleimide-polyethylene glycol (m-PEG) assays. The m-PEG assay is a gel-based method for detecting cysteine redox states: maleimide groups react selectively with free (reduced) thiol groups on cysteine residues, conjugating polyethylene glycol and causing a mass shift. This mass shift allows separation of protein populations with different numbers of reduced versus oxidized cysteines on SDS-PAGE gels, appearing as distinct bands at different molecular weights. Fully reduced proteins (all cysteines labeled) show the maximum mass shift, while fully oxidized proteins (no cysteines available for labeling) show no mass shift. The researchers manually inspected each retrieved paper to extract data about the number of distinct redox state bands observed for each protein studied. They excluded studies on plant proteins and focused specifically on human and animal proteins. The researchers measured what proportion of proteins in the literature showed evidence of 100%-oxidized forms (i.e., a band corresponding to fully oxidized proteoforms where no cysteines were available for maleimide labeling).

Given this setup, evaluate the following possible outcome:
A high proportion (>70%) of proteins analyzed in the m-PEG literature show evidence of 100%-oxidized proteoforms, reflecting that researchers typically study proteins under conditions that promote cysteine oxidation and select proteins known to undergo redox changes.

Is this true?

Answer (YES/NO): NO